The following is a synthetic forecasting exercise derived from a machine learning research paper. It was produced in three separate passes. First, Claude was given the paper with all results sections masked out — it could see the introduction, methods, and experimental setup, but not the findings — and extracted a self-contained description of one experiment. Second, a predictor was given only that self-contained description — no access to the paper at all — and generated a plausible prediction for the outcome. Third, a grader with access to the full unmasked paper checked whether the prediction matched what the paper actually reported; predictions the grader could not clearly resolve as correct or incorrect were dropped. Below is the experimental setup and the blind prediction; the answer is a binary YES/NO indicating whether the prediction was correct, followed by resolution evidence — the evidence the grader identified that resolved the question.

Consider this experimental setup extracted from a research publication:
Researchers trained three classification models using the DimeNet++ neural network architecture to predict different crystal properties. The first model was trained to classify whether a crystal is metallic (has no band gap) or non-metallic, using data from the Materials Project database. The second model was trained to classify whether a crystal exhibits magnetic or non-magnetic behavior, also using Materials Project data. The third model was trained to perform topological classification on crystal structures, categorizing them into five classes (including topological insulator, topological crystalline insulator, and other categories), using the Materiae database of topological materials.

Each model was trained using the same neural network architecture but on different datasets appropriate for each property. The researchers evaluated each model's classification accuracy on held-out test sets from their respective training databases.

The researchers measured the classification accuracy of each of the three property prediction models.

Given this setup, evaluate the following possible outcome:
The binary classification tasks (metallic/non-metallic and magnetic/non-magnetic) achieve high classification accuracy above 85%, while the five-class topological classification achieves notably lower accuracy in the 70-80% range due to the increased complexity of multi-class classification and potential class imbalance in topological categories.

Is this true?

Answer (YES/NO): NO